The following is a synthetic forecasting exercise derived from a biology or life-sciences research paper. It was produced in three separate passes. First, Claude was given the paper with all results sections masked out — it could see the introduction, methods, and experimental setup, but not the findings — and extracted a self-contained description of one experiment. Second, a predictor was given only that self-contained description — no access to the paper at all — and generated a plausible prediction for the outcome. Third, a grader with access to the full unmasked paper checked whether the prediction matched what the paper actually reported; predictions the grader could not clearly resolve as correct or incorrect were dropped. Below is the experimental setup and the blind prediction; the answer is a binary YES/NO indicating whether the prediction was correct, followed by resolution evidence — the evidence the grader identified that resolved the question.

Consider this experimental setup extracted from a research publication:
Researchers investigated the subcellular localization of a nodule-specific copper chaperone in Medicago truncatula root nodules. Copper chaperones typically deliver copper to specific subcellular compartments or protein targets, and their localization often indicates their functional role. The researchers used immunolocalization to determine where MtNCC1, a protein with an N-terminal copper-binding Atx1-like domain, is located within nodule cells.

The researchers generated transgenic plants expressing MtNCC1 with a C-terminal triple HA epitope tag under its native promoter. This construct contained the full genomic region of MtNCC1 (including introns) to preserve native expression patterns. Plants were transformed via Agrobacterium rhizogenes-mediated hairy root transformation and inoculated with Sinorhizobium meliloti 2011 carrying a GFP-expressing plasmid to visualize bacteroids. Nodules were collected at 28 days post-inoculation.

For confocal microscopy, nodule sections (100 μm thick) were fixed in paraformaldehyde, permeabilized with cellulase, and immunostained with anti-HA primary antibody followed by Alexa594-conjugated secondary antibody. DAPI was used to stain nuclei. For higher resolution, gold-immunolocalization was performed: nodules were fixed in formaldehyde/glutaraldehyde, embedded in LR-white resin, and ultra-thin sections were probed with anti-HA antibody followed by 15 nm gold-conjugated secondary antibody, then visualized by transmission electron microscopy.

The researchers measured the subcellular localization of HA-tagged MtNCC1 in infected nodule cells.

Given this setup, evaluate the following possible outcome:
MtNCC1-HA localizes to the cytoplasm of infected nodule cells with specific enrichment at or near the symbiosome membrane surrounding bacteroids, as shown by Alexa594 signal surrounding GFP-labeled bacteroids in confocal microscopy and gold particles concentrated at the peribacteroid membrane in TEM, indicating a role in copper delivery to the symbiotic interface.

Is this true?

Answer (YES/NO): NO